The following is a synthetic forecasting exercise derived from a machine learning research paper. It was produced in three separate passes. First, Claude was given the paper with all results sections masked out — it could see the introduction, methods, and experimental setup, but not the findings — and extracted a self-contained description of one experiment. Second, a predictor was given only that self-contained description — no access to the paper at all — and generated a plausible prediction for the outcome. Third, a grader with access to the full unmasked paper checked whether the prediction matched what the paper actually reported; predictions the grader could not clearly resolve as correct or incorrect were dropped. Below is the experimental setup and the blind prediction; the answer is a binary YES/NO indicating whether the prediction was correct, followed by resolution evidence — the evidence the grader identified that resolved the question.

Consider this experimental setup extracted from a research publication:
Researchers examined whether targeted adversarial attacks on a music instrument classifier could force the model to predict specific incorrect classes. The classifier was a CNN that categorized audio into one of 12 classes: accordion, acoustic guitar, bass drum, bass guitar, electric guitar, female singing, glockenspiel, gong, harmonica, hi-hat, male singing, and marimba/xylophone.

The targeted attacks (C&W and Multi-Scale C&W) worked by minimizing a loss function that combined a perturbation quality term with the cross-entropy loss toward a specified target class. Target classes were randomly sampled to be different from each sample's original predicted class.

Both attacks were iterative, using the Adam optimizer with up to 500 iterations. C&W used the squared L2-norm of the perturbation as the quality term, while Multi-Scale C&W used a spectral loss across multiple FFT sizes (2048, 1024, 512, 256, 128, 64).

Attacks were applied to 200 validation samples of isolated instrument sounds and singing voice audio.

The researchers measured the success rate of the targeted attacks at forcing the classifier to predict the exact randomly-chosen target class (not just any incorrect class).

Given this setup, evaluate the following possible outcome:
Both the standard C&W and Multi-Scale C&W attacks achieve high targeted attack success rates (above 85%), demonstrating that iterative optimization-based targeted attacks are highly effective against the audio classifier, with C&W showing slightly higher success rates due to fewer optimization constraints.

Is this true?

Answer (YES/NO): NO